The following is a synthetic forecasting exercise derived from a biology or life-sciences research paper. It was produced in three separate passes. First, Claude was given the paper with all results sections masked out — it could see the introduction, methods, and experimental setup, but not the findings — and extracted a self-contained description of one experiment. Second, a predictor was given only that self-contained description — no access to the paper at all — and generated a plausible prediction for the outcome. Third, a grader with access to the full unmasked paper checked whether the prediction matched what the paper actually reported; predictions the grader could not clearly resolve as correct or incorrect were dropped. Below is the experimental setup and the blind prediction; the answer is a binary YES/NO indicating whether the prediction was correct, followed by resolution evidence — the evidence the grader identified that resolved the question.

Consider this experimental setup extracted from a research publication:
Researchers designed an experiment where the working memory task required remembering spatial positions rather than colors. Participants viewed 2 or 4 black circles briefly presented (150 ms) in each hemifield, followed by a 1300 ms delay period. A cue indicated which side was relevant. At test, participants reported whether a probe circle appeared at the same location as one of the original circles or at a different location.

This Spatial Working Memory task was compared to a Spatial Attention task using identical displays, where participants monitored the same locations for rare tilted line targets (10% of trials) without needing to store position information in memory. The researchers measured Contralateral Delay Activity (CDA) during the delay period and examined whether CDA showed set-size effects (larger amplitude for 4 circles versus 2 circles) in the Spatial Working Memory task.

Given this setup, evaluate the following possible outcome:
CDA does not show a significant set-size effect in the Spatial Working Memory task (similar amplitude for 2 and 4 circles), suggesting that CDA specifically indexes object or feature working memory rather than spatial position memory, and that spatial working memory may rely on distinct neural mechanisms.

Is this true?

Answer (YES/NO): NO